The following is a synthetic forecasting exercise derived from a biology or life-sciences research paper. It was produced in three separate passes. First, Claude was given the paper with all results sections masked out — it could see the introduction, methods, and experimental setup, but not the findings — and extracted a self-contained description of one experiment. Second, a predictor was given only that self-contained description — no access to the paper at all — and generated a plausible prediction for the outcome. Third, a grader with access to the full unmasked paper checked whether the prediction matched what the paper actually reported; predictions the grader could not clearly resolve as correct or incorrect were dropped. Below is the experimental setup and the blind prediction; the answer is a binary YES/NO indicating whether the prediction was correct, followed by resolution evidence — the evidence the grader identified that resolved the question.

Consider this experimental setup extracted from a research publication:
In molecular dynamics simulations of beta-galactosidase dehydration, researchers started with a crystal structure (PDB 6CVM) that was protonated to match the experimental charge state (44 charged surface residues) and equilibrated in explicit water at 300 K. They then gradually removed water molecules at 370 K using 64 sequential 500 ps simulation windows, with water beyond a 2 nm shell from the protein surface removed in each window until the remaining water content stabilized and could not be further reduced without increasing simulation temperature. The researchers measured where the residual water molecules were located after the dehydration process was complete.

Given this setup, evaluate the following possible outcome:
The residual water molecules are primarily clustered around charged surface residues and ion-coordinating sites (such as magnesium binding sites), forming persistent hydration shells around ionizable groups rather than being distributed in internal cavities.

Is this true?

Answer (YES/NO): NO